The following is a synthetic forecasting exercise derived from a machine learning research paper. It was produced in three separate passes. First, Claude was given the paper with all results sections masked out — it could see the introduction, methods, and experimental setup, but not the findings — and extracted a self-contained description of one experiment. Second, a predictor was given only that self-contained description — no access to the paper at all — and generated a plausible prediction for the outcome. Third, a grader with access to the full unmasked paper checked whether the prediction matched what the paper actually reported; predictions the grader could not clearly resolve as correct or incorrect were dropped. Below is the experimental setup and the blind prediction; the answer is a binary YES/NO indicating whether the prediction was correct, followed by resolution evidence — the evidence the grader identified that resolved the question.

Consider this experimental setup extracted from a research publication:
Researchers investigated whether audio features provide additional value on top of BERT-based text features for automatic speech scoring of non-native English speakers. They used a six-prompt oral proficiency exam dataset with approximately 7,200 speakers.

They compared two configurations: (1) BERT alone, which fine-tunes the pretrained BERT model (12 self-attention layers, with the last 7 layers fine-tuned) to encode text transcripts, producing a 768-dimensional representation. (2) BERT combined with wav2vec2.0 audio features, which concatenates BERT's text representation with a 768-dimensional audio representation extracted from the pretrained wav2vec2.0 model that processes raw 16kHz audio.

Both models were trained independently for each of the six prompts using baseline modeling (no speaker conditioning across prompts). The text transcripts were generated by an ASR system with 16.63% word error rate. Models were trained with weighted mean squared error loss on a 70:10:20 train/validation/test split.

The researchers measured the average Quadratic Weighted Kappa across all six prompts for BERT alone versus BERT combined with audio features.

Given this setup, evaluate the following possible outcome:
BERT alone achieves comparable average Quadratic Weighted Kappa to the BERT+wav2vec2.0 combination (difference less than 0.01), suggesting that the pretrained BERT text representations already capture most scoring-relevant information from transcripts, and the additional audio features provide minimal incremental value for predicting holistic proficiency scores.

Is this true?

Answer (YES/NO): YES